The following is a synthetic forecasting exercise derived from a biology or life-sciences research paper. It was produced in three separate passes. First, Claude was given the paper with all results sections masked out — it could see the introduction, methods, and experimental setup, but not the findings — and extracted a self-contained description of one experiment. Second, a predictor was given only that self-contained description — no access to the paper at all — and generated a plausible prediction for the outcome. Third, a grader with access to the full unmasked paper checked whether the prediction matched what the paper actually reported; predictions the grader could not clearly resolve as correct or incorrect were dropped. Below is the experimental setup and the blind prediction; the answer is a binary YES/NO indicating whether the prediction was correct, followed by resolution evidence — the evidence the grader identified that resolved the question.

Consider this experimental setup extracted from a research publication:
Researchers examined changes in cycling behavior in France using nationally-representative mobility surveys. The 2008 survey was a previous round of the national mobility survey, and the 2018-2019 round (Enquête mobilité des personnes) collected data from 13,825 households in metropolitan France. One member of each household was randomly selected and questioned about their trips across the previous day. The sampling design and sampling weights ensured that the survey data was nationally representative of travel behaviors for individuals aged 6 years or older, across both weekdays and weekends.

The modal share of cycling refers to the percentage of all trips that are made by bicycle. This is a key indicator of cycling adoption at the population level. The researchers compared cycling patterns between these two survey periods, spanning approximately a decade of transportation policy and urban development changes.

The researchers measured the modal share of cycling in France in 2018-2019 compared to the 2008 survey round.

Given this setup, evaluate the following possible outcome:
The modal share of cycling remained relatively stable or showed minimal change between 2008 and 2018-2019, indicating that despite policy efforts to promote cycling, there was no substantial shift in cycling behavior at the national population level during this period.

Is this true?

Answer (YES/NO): YES